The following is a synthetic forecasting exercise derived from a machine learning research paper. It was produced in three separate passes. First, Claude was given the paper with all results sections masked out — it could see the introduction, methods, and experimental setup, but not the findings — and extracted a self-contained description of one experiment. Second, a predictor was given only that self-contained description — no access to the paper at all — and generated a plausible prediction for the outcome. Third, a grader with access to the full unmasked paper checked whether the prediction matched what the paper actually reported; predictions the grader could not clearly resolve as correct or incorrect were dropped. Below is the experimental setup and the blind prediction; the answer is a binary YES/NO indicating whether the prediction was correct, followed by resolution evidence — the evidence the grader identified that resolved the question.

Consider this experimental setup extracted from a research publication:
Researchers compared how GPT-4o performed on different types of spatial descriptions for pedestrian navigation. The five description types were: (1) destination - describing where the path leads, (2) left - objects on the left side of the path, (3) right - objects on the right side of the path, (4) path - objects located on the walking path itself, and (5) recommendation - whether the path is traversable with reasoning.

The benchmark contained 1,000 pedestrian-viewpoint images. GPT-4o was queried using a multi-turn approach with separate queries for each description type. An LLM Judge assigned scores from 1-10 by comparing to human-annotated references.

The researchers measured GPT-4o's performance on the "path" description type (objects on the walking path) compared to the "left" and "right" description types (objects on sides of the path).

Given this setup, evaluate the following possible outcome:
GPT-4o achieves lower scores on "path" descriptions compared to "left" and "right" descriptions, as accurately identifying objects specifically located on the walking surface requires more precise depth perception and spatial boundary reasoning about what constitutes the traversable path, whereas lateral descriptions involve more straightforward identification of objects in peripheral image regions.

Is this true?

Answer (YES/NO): NO